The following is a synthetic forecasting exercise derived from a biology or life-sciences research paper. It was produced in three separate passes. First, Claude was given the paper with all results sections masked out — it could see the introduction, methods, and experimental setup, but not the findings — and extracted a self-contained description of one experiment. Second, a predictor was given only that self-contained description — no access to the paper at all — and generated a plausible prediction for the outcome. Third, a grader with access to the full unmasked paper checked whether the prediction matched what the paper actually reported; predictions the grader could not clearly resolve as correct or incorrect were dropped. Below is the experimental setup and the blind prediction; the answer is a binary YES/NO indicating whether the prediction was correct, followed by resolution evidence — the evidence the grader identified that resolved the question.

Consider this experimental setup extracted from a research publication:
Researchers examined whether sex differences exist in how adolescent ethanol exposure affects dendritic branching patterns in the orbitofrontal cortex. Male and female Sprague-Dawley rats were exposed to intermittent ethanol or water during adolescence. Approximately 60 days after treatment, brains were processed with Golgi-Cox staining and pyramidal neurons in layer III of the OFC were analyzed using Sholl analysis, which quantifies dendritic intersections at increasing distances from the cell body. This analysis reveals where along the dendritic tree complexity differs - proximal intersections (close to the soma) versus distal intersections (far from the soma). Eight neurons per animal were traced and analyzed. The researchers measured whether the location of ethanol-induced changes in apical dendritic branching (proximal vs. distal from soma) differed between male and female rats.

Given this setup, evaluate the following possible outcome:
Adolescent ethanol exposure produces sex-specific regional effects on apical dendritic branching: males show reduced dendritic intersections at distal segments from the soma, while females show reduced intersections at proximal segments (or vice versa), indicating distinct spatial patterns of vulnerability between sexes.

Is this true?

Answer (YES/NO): NO